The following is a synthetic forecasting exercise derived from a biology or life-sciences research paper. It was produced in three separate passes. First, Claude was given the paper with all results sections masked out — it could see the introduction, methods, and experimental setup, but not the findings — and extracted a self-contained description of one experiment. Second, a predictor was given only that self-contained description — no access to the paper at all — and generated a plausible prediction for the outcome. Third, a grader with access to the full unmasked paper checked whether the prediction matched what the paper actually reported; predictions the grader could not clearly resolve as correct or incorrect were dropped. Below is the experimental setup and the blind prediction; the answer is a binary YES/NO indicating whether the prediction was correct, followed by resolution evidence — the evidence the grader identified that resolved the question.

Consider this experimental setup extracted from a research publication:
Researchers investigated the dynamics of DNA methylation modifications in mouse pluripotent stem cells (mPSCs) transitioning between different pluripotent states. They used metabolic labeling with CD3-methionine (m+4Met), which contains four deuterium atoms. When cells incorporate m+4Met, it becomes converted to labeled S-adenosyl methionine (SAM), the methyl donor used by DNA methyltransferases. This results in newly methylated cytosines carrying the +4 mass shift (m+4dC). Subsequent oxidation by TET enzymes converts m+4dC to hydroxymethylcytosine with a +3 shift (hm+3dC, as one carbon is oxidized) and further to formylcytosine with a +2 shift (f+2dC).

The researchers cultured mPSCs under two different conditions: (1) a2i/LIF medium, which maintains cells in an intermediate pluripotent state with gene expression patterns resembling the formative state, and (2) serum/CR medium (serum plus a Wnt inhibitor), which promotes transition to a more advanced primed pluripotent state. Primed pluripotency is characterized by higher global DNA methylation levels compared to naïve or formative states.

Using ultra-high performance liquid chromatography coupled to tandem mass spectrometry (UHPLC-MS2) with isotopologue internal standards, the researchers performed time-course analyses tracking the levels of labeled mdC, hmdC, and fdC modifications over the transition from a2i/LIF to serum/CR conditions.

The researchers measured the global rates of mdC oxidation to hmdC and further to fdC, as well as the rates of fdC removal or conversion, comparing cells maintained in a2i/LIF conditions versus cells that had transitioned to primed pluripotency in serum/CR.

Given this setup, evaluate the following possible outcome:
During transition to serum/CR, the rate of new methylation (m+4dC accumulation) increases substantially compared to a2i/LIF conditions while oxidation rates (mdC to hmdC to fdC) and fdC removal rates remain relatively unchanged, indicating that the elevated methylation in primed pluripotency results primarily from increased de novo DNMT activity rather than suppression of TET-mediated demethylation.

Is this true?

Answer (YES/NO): NO